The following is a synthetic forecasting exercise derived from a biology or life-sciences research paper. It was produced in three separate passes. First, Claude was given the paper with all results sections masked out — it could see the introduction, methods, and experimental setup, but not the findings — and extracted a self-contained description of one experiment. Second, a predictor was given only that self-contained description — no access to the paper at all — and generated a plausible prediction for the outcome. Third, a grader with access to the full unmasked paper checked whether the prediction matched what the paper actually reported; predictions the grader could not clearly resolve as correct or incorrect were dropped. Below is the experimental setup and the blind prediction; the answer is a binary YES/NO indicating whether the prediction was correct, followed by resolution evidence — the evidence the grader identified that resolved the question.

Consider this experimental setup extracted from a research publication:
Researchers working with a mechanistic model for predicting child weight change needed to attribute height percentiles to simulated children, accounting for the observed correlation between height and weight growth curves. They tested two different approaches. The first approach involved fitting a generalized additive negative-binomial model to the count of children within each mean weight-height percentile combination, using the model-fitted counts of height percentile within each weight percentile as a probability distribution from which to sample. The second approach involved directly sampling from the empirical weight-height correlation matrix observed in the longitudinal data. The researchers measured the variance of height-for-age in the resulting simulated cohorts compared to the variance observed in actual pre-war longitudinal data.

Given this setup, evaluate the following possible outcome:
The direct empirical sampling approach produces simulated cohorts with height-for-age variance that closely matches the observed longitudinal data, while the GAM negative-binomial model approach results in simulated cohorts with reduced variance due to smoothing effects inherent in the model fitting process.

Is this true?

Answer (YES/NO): NO